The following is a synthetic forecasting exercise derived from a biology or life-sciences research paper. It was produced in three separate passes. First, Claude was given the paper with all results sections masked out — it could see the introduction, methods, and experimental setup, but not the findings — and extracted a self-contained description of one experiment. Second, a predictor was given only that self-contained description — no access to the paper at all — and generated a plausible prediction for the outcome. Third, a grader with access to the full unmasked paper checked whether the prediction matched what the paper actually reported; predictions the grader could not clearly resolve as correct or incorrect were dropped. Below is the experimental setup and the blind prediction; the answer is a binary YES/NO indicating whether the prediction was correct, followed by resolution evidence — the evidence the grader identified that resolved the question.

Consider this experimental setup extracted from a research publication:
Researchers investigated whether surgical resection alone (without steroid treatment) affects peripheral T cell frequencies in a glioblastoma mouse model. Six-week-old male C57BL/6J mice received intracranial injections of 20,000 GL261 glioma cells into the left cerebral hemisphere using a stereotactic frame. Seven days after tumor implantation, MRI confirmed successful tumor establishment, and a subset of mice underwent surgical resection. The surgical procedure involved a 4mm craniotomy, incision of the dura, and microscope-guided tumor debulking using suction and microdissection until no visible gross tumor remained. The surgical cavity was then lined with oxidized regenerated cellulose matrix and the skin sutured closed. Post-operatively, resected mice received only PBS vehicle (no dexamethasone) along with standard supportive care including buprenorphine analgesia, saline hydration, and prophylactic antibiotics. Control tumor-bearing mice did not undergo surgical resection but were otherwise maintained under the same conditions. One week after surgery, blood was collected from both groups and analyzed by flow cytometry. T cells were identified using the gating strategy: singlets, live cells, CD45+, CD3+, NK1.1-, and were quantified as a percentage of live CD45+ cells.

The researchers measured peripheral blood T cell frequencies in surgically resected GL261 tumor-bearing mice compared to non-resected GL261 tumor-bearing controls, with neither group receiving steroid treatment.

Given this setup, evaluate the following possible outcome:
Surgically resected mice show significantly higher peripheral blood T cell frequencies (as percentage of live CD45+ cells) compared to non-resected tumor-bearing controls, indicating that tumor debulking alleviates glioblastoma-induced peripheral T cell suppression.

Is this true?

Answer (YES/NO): NO